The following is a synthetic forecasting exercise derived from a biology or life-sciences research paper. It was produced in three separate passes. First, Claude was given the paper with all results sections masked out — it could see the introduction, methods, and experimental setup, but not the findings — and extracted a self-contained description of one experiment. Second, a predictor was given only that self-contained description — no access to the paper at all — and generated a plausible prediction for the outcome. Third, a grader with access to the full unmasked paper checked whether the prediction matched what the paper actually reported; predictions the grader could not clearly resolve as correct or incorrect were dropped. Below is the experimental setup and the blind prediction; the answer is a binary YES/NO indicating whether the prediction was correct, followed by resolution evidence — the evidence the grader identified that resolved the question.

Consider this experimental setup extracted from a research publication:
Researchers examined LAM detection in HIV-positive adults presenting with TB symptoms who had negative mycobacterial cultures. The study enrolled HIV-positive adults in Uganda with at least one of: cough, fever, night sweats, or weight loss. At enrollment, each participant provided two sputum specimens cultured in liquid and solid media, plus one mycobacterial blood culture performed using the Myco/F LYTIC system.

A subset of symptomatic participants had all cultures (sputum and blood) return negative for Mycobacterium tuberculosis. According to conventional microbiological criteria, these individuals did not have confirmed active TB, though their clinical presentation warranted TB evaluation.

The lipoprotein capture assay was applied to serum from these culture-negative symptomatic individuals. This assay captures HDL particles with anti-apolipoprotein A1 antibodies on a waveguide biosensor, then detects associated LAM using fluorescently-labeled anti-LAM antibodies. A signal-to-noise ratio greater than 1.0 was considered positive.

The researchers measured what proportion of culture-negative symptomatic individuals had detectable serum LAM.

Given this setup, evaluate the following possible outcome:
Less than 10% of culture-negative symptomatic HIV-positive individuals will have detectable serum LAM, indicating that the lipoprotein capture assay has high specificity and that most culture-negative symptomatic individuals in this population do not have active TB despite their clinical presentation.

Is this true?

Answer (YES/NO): NO